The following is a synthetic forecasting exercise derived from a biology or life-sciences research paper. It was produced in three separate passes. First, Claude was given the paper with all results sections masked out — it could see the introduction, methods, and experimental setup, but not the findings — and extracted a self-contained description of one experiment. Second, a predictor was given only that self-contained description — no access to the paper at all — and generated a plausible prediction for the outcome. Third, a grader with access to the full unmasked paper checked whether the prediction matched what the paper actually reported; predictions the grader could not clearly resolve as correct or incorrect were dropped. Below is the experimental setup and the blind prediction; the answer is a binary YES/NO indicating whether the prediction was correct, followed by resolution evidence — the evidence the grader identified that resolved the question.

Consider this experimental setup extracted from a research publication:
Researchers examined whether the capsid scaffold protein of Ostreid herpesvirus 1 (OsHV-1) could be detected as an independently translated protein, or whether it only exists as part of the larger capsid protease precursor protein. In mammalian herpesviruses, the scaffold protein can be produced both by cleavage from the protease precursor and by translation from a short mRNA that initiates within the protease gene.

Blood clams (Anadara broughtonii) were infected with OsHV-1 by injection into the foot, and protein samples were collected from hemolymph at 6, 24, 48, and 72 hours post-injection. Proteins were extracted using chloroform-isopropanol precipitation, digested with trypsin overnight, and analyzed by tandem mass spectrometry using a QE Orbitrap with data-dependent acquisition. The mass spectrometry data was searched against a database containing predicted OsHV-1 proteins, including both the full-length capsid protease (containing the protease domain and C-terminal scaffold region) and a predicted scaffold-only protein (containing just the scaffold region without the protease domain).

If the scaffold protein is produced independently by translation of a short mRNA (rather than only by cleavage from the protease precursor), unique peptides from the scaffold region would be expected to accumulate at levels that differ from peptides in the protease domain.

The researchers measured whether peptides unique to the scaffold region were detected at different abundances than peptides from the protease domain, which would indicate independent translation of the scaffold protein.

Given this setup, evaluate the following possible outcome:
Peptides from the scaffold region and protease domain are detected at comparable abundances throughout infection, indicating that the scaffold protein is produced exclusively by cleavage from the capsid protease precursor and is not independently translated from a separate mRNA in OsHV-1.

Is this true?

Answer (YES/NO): NO